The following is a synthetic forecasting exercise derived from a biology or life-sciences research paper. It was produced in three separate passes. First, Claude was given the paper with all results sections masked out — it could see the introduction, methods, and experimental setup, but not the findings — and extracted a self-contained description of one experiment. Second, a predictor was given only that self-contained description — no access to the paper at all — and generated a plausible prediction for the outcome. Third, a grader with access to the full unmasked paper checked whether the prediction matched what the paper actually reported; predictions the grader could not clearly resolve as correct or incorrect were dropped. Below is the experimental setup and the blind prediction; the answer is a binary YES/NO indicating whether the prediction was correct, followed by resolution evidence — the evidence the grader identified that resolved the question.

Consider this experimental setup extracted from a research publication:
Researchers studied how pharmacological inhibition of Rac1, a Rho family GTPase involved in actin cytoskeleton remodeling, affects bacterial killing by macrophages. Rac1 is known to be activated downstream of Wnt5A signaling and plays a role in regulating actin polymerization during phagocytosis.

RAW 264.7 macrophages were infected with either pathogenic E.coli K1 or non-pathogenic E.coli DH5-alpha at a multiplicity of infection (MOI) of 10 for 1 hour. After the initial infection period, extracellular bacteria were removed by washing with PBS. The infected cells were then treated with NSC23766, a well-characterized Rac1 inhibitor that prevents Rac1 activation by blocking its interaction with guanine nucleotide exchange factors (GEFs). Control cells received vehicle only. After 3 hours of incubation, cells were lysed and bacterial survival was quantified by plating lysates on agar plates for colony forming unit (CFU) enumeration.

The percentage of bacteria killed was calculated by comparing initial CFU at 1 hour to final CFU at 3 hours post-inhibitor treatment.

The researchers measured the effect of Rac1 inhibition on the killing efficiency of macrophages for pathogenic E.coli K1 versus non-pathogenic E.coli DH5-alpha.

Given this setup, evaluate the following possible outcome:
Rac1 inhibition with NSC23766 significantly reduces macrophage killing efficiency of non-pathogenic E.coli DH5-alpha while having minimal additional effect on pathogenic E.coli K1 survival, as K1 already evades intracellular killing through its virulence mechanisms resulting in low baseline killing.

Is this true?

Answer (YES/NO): NO